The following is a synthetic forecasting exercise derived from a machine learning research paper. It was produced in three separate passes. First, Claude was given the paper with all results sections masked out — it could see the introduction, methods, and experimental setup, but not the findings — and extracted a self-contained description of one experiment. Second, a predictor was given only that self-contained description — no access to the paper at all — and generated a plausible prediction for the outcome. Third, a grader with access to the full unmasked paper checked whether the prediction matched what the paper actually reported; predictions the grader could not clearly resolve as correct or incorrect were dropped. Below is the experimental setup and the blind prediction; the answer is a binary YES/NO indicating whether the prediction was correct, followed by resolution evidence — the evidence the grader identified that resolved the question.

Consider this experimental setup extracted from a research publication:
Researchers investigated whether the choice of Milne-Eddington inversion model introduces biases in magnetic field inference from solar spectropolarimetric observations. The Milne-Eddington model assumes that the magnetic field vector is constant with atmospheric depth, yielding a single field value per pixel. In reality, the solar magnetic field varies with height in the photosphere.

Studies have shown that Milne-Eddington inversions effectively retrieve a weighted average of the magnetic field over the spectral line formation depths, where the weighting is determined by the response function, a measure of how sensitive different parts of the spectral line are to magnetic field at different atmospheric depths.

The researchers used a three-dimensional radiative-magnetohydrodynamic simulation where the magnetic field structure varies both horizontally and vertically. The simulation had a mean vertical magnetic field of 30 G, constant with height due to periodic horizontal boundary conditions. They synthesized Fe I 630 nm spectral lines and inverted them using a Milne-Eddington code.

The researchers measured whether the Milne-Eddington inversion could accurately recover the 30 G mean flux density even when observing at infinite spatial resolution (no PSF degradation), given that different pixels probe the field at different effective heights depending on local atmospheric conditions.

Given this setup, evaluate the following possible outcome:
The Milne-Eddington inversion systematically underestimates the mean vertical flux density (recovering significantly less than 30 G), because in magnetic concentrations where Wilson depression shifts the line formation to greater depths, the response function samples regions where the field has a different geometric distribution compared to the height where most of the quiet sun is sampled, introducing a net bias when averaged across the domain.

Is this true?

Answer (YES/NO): NO